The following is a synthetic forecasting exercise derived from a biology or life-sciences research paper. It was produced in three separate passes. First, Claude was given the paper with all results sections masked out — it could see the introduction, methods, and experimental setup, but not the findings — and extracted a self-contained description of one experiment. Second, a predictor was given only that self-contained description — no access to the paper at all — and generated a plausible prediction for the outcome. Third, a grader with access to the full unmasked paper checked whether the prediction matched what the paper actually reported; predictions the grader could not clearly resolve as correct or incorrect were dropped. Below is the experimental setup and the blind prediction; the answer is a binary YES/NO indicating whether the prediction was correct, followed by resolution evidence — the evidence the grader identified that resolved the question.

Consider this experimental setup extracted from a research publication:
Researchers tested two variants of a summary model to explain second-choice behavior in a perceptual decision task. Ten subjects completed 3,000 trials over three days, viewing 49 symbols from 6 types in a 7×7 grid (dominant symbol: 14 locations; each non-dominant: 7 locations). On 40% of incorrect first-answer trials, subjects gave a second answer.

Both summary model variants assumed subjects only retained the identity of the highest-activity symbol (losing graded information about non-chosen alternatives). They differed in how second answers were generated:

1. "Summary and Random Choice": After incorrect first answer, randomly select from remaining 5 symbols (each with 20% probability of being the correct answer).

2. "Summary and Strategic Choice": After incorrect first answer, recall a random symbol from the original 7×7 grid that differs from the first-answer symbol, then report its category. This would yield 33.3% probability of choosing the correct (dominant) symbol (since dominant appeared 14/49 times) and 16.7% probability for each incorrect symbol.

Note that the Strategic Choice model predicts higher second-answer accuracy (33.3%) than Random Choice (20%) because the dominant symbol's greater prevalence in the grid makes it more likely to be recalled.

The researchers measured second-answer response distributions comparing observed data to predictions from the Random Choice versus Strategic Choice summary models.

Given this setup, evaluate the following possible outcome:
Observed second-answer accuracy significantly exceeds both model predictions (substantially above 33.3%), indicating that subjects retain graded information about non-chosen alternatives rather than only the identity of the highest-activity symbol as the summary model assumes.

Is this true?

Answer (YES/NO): NO